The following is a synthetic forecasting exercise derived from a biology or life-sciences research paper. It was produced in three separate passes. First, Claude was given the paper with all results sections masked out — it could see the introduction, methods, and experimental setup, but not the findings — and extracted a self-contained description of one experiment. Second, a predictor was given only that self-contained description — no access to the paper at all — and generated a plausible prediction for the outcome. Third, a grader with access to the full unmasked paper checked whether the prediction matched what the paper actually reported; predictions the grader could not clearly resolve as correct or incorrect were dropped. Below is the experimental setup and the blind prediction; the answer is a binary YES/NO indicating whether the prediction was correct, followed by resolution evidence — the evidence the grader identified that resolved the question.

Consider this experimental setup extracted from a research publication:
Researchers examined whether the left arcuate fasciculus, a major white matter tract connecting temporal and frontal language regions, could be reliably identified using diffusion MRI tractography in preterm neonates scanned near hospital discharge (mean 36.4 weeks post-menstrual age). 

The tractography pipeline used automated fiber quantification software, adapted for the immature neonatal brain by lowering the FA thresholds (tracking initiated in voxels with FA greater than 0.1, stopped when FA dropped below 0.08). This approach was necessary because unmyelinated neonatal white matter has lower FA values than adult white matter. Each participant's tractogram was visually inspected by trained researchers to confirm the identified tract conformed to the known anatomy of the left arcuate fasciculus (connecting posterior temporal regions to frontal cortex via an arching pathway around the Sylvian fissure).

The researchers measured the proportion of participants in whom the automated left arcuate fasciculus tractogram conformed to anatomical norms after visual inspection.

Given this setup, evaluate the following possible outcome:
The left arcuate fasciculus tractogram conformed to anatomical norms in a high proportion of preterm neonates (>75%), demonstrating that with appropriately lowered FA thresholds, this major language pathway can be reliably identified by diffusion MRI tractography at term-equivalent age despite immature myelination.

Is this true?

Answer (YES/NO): NO